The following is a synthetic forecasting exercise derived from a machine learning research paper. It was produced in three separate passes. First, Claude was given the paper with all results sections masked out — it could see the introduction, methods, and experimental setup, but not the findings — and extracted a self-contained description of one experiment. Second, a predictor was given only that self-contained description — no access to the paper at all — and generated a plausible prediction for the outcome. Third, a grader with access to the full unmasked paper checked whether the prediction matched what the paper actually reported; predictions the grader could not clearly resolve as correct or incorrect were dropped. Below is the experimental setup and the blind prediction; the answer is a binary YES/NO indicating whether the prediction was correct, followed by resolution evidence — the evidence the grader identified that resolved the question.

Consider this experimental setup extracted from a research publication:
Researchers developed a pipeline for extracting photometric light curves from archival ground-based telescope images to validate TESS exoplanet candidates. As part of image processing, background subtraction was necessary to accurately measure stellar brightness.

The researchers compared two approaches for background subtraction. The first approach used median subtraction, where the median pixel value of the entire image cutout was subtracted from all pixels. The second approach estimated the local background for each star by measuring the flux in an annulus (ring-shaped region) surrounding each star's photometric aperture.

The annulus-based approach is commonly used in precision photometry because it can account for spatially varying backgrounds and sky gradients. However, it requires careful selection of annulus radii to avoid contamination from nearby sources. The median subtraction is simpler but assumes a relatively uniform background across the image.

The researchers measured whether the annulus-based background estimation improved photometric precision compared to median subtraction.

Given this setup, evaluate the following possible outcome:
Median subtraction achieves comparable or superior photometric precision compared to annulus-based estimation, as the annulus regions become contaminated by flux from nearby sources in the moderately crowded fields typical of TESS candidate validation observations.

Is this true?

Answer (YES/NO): NO